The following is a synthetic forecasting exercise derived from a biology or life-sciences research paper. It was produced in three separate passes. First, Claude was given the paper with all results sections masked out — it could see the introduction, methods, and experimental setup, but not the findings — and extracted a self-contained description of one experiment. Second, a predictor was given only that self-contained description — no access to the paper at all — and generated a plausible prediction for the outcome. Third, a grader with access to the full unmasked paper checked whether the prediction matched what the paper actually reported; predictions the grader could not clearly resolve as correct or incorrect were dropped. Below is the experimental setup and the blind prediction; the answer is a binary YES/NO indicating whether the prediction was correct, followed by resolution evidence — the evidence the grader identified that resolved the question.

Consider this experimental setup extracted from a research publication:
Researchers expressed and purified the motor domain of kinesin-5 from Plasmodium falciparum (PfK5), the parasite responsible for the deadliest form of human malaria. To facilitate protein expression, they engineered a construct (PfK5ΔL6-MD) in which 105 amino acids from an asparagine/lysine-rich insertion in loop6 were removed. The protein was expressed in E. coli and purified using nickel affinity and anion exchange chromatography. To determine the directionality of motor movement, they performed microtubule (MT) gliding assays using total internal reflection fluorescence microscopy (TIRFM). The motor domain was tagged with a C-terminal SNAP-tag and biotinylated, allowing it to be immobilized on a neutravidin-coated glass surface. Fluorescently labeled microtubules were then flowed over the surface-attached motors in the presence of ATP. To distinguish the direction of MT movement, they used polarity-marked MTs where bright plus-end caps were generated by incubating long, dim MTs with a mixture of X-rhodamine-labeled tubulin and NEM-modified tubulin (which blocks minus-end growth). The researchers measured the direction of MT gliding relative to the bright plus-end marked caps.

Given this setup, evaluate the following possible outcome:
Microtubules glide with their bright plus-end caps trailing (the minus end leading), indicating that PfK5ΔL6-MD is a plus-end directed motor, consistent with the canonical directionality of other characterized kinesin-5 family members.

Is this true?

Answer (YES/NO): YES